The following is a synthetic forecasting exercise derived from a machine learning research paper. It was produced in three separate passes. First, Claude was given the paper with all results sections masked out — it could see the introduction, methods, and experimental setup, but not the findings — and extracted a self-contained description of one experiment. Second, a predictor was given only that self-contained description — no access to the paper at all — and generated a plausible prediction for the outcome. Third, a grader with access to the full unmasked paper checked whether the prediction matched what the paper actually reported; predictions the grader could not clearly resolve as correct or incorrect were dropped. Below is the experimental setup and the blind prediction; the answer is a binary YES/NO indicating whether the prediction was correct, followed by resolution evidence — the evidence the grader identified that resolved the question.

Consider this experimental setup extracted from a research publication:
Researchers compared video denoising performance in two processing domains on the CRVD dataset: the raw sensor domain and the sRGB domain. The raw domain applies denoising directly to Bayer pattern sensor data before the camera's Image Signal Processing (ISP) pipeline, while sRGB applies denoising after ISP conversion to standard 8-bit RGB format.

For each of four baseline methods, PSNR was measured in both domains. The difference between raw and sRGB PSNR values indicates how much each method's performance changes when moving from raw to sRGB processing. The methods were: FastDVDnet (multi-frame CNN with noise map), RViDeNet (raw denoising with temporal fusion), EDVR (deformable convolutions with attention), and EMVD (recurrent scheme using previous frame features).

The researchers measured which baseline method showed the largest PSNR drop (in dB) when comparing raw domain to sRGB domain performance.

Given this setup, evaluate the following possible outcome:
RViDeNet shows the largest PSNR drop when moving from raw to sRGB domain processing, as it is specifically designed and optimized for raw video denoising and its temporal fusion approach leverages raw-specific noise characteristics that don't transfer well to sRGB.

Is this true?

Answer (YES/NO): NO